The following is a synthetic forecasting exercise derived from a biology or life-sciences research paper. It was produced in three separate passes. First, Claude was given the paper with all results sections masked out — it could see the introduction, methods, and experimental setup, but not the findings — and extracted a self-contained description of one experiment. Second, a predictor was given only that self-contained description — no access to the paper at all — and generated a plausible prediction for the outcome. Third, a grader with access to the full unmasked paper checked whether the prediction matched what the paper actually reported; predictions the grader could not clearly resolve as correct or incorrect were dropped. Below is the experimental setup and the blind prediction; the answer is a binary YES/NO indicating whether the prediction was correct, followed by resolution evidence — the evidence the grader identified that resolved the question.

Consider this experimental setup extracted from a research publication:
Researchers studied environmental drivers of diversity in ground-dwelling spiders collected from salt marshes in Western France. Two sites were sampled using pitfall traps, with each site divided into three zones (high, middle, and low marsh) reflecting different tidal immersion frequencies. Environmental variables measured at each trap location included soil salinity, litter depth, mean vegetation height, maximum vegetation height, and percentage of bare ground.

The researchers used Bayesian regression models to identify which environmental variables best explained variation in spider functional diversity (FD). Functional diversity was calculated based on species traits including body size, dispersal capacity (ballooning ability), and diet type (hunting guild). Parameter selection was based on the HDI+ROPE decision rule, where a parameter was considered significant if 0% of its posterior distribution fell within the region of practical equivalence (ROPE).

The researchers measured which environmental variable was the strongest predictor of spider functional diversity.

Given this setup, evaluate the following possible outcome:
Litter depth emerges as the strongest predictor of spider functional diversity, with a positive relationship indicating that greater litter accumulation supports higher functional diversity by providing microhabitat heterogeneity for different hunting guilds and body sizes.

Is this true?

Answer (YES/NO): NO